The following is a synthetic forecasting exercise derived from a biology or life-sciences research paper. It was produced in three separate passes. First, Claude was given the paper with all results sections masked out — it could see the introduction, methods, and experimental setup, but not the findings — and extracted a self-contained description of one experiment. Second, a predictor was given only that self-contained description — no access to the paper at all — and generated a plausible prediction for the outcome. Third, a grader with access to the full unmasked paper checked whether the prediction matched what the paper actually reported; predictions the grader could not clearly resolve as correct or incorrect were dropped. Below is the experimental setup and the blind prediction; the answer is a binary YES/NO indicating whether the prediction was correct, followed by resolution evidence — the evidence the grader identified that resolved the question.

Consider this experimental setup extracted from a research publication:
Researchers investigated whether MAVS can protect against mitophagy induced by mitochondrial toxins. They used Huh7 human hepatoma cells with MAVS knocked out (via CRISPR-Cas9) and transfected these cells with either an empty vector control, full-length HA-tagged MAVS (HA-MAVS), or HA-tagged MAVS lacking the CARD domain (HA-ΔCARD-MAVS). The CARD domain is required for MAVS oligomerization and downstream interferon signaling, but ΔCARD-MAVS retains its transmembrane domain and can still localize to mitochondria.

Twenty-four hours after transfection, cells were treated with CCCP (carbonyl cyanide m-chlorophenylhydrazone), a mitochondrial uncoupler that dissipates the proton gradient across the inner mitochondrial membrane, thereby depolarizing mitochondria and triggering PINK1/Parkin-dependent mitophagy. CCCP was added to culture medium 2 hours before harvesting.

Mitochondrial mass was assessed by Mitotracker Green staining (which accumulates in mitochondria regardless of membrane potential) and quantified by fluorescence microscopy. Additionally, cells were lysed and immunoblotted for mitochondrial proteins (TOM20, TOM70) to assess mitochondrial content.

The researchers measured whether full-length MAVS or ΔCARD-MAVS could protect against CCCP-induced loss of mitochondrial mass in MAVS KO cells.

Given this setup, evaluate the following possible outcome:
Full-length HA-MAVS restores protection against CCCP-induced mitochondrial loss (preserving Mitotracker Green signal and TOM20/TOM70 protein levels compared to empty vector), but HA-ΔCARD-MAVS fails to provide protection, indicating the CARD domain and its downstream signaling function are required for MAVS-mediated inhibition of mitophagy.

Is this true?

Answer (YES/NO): YES